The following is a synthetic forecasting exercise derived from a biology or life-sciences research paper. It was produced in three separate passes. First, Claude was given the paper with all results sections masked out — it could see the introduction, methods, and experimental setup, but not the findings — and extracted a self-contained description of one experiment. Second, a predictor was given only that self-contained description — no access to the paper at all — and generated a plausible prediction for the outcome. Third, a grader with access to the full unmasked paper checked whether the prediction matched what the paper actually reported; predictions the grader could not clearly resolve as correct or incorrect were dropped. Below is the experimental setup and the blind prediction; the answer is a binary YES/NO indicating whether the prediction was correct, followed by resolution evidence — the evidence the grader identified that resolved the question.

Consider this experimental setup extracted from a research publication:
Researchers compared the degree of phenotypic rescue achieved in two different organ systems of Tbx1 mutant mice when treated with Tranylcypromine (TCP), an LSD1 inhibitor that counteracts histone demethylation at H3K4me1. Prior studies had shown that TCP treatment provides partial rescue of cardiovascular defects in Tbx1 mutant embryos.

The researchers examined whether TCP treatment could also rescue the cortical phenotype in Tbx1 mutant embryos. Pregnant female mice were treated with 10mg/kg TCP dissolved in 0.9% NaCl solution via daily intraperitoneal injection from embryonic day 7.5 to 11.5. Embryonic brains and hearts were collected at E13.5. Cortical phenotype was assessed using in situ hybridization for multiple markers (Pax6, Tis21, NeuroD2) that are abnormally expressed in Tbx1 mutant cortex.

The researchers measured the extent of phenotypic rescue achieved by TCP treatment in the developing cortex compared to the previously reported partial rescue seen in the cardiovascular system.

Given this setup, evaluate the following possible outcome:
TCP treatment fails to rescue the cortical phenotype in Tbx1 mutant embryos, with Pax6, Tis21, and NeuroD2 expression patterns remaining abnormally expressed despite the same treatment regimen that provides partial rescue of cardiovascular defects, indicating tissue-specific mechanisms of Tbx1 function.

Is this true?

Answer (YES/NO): NO